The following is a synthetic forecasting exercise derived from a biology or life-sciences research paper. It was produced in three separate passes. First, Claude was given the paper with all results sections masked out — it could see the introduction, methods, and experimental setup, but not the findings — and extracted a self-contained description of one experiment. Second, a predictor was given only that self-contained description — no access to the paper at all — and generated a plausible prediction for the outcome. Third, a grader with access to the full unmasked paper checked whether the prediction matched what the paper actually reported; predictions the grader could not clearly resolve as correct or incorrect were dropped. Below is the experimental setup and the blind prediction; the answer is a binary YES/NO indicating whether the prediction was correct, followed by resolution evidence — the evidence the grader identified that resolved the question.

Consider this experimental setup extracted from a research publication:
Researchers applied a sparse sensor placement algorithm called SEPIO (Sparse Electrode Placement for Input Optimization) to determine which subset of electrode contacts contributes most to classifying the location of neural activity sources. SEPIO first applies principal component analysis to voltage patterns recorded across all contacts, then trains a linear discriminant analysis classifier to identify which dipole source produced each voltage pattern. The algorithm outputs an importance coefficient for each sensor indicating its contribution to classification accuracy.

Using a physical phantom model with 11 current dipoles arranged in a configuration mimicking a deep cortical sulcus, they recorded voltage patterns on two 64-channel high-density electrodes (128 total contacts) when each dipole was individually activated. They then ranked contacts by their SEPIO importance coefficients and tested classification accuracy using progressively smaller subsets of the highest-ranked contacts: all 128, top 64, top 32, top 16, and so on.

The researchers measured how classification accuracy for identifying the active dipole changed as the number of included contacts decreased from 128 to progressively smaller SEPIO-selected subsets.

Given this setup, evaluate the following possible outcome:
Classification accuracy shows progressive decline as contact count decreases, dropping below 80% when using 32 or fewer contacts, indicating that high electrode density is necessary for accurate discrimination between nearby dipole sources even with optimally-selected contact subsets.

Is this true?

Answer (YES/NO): NO